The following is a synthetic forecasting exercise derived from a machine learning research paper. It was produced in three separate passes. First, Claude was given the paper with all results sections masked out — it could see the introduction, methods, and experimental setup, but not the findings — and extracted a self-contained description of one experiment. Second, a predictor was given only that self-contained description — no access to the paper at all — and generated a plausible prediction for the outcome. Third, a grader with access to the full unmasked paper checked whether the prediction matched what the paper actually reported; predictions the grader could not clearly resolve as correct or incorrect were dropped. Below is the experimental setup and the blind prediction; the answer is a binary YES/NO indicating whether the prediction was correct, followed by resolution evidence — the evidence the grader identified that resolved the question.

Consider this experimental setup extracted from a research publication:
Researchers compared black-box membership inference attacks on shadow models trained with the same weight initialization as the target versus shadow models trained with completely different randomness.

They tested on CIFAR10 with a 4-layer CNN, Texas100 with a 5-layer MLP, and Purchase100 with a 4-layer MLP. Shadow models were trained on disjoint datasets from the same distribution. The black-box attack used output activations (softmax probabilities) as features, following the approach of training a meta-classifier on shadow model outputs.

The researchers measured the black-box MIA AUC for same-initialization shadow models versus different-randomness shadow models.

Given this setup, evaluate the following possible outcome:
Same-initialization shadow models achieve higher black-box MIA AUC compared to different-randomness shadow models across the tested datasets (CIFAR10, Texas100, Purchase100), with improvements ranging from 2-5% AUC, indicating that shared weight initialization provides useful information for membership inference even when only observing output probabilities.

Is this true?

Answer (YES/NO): NO